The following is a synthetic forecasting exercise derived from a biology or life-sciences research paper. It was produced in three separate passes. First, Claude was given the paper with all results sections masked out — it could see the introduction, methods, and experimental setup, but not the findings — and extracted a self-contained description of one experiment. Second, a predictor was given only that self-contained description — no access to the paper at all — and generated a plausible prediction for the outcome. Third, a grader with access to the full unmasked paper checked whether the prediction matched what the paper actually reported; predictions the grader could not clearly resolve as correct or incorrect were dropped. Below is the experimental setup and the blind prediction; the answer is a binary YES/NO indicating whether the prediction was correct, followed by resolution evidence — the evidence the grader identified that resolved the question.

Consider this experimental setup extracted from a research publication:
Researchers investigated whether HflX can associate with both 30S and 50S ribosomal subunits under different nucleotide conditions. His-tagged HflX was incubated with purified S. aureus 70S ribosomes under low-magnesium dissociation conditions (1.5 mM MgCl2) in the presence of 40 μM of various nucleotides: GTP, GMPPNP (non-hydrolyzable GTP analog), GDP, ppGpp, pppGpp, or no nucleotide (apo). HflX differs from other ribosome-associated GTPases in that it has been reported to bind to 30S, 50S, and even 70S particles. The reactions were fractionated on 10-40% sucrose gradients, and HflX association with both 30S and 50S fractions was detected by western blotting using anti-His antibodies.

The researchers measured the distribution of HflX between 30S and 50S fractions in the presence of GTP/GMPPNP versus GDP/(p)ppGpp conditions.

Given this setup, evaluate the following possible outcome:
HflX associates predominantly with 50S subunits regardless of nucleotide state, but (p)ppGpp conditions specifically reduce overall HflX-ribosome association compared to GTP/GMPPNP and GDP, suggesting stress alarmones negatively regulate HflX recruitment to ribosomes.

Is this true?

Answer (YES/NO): NO